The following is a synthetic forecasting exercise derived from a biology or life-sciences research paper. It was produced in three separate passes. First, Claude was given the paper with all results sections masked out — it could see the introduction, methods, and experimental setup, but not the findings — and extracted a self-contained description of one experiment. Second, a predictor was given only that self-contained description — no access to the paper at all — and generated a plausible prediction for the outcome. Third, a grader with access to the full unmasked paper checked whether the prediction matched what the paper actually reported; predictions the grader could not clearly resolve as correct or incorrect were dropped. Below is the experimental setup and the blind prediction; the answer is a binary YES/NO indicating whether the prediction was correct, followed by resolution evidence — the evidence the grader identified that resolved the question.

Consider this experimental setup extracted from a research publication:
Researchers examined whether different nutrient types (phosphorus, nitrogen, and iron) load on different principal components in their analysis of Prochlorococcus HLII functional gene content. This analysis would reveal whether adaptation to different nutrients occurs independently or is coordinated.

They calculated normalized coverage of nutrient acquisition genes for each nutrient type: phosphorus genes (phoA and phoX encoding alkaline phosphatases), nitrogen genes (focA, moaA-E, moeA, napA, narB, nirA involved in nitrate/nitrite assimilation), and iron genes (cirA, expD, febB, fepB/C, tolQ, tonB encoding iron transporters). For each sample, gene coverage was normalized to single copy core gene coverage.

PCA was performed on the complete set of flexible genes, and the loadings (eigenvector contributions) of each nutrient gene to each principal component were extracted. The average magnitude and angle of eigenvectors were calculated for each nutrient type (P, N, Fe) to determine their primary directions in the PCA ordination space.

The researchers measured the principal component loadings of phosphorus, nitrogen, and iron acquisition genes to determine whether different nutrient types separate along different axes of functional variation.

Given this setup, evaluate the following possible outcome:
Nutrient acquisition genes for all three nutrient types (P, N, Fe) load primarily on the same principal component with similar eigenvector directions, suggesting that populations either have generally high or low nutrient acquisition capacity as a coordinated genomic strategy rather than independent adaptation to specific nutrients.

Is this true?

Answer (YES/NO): NO